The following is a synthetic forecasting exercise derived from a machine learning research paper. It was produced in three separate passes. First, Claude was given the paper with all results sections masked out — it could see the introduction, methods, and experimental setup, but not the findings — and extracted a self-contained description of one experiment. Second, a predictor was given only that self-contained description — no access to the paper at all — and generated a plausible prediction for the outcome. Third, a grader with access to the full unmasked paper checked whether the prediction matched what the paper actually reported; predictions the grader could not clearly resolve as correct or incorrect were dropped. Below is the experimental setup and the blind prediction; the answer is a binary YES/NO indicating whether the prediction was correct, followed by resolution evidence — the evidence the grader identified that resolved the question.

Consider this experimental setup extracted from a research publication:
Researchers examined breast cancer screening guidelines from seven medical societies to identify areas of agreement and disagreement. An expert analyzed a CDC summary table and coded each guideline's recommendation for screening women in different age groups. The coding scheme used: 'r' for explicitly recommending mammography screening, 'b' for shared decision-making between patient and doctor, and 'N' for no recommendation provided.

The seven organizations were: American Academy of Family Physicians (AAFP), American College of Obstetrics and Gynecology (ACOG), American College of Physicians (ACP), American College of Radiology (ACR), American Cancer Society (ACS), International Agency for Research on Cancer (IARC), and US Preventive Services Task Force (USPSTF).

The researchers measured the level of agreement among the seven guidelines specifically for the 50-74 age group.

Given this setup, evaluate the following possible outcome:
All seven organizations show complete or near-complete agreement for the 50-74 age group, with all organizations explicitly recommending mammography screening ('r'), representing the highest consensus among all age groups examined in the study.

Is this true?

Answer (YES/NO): YES